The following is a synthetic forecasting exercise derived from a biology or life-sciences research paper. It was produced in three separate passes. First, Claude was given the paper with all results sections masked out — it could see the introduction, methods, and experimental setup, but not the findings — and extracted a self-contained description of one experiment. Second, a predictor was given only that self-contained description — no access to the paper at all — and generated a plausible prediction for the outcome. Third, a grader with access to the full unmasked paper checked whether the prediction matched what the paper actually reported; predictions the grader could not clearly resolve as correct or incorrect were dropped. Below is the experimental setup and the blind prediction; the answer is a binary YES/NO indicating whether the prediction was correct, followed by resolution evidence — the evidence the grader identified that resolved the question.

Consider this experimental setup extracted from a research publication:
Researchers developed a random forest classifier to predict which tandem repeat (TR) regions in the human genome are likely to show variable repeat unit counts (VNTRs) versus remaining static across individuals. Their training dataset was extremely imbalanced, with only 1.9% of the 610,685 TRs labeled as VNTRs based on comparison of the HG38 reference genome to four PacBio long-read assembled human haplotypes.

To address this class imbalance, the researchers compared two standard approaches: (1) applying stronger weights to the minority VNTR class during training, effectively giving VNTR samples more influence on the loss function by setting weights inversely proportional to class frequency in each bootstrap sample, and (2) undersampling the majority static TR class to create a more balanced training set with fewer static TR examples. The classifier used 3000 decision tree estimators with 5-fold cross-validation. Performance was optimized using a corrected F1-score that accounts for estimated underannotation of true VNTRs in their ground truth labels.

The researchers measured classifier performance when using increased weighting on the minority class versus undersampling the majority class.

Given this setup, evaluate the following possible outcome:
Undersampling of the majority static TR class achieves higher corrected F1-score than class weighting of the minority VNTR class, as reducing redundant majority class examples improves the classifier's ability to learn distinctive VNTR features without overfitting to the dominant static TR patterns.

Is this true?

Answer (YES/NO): NO